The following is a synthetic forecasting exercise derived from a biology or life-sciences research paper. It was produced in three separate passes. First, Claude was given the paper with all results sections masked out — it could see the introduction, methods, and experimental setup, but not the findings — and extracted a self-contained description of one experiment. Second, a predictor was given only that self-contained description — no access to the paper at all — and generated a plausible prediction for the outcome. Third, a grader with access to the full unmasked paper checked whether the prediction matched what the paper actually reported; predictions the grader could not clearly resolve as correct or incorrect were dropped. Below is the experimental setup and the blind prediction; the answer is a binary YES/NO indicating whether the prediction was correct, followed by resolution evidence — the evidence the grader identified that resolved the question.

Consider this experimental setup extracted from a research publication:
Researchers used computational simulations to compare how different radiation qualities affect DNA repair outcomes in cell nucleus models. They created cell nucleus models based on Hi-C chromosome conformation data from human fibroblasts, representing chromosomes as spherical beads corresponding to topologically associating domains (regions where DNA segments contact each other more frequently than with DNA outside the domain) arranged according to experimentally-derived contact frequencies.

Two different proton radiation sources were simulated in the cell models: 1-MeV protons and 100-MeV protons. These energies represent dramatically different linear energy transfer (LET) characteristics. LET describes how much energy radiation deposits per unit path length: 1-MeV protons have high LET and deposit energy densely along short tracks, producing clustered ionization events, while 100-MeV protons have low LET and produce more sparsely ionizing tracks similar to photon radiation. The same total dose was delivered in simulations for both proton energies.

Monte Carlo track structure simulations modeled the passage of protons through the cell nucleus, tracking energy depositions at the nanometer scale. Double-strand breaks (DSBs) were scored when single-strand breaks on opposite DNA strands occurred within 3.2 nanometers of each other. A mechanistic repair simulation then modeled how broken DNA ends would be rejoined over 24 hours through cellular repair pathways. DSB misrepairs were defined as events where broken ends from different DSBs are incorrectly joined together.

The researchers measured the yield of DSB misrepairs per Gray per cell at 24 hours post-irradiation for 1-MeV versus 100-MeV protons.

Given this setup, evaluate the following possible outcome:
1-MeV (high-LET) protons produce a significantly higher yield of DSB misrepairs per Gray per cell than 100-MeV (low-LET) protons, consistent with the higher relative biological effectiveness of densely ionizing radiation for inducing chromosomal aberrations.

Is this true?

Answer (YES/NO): YES